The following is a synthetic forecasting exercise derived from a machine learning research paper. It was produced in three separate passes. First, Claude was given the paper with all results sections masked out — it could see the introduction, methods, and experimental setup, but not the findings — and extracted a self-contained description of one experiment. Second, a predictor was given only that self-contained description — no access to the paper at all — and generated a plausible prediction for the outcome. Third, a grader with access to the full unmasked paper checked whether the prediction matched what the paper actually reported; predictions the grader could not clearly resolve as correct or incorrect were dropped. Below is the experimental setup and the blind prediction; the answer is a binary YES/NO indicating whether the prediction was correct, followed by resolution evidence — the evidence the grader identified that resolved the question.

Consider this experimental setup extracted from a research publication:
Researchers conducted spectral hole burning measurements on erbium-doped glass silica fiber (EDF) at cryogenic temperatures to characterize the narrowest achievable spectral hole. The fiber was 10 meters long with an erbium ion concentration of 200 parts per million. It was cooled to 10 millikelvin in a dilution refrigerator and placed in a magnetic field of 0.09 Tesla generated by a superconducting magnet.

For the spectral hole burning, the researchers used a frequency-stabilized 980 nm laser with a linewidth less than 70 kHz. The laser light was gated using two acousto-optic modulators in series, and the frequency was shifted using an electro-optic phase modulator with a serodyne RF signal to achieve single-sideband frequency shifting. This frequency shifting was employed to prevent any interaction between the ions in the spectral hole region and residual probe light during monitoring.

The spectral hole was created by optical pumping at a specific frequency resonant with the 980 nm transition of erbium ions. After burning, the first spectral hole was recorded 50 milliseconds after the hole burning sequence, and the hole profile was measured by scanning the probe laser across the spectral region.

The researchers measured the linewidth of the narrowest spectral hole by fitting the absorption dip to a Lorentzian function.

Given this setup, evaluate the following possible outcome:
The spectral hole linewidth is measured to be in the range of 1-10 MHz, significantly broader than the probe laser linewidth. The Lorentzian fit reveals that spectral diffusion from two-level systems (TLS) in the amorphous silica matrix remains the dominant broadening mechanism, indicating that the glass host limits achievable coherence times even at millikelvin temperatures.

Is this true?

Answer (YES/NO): YES